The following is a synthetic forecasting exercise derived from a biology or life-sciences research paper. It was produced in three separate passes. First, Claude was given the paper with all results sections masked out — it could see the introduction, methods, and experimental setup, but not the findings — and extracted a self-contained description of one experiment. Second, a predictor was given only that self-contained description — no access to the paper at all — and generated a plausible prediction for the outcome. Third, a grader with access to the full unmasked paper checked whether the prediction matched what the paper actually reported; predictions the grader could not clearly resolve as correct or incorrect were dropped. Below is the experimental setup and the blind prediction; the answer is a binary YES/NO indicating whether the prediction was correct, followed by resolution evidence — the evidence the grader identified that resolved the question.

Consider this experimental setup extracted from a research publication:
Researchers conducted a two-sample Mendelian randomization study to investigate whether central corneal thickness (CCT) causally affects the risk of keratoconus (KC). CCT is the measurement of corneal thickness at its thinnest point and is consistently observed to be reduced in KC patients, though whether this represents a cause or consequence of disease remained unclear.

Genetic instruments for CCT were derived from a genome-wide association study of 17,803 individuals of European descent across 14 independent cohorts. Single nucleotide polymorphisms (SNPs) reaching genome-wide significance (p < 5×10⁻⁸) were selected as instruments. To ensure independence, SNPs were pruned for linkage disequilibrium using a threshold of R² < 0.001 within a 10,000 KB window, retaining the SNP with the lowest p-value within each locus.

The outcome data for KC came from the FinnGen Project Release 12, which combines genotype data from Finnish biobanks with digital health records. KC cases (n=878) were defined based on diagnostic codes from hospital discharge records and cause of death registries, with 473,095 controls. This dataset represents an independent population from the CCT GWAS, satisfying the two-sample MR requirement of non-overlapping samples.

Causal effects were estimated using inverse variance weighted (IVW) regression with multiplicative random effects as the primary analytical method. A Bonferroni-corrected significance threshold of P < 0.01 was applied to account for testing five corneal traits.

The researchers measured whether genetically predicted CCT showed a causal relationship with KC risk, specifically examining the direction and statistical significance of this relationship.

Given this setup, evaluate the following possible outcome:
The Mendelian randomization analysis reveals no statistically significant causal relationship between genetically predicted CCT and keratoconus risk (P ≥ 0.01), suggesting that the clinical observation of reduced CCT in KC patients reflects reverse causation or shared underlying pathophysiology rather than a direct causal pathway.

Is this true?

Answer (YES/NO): NO